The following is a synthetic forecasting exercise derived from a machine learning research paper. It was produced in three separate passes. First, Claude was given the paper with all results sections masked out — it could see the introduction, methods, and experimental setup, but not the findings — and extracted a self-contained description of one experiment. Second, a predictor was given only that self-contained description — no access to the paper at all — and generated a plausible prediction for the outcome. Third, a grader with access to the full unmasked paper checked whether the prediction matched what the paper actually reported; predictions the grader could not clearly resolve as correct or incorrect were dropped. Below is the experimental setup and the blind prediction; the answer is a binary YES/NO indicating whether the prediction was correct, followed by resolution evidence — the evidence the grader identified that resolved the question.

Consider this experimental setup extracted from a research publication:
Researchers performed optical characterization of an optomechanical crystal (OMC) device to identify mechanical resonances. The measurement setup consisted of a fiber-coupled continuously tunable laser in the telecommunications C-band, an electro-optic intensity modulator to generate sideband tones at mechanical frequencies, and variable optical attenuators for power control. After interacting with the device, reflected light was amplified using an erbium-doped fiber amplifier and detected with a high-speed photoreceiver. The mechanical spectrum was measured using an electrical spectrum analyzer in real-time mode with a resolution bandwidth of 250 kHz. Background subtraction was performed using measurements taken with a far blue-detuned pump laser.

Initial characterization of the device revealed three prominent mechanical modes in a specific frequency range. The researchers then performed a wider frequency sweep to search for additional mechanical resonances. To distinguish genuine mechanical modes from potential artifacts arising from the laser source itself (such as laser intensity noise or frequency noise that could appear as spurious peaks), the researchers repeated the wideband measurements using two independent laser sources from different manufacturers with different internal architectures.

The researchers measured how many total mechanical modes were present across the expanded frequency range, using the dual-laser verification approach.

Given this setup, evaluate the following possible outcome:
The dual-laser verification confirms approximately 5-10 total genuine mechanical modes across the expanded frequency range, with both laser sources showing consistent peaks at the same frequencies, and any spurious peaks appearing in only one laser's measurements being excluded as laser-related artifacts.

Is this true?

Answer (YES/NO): YES